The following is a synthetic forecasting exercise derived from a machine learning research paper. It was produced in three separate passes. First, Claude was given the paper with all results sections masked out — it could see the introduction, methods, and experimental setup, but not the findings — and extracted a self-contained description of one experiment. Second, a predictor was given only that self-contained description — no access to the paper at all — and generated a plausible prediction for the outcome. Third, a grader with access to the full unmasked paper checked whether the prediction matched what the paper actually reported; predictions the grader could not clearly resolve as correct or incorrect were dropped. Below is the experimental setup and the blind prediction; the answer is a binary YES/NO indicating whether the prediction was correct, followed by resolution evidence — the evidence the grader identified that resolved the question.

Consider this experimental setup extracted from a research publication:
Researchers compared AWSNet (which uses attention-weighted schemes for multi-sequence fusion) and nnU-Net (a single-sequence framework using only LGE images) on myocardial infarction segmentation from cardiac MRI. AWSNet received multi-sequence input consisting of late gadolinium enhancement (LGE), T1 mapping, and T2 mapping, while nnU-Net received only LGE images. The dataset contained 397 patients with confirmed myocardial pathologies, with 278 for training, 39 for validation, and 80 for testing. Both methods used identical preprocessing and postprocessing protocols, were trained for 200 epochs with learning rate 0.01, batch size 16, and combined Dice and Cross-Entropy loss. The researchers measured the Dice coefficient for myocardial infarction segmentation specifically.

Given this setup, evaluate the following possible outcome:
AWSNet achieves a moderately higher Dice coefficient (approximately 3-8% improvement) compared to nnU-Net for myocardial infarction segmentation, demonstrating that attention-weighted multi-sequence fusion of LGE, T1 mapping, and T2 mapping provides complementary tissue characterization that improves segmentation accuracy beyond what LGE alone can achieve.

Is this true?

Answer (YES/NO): NO